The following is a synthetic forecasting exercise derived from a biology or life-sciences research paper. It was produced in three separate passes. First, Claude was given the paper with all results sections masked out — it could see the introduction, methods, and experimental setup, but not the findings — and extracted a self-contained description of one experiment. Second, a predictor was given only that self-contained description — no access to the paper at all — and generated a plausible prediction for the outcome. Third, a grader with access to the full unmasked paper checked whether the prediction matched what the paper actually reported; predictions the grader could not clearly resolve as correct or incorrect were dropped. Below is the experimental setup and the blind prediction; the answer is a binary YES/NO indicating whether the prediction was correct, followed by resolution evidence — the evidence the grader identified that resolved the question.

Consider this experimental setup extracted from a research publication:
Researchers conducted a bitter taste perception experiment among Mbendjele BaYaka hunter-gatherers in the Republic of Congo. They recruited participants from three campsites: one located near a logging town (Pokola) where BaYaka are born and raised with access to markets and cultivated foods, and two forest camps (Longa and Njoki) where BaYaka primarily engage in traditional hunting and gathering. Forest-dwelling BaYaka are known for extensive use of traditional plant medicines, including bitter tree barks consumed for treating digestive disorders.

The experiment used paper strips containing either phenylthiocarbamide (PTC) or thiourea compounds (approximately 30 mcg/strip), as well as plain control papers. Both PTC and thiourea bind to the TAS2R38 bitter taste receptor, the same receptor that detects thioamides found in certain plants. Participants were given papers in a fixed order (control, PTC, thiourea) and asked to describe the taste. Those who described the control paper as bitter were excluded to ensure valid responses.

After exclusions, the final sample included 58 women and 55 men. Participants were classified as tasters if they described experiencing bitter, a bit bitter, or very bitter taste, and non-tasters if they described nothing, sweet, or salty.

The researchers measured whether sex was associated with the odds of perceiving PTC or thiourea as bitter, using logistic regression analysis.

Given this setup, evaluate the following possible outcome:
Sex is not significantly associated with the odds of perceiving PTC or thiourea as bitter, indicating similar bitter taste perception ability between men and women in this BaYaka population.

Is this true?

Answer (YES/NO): YES